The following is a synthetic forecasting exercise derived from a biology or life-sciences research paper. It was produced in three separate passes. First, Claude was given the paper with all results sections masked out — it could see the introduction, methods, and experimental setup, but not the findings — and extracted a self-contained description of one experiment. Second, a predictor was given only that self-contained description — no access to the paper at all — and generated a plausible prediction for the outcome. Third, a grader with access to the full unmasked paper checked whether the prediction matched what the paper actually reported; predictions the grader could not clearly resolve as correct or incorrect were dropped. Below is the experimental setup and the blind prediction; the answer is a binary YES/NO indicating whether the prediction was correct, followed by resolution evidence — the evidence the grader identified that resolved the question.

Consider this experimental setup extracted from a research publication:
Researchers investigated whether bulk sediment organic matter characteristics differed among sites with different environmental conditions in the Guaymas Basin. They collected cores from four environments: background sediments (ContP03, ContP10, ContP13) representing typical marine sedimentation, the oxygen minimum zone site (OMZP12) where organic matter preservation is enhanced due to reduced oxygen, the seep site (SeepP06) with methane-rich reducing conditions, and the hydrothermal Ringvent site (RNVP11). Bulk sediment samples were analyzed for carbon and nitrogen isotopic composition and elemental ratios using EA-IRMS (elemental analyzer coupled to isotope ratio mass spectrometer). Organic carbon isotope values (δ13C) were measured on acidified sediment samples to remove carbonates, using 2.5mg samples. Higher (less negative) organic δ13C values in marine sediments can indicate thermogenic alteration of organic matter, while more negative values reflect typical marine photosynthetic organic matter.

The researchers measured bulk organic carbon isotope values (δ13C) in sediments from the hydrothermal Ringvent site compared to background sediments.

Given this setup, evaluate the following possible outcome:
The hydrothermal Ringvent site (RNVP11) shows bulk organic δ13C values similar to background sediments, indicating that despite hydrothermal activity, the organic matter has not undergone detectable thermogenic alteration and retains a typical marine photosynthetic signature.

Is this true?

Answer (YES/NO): NO